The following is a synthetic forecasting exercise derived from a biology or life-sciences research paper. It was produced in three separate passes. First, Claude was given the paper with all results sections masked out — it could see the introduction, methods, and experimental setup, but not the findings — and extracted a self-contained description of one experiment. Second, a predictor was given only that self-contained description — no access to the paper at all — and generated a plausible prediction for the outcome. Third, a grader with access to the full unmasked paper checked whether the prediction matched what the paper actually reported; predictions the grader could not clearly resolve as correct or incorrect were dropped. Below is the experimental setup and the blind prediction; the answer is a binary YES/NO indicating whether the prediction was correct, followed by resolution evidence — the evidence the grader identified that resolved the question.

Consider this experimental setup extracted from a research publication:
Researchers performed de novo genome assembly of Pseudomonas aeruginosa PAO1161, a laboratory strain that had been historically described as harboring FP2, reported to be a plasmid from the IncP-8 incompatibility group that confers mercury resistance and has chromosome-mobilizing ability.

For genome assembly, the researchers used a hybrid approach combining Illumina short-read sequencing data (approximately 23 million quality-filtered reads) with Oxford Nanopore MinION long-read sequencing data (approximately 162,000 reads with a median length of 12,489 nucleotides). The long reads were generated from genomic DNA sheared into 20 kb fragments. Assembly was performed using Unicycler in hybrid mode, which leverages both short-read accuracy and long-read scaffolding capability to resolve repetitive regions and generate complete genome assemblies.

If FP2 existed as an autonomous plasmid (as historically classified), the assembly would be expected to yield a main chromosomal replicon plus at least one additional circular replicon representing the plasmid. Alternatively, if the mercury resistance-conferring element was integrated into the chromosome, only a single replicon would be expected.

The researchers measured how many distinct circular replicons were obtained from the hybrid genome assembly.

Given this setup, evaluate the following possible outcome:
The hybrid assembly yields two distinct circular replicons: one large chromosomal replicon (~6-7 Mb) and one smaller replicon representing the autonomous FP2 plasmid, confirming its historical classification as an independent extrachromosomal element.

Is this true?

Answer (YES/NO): NO